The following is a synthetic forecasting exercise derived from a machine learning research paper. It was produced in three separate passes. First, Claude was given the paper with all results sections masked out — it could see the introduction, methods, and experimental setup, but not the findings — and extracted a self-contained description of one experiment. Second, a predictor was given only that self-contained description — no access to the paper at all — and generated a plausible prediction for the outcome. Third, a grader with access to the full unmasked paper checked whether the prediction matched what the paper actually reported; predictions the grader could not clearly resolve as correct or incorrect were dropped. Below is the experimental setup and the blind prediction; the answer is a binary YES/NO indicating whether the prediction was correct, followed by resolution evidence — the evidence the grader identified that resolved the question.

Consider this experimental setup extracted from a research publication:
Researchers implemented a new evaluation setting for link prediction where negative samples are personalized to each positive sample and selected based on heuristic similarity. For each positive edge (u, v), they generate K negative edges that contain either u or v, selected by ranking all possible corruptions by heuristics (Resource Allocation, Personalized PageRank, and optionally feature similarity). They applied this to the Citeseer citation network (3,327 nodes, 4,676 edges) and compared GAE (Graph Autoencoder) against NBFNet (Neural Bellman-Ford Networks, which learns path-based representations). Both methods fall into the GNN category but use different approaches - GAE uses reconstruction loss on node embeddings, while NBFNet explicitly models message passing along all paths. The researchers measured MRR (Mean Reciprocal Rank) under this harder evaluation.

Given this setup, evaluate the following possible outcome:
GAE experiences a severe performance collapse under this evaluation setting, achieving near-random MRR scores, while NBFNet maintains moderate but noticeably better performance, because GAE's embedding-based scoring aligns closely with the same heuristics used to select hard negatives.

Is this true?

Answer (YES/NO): NO